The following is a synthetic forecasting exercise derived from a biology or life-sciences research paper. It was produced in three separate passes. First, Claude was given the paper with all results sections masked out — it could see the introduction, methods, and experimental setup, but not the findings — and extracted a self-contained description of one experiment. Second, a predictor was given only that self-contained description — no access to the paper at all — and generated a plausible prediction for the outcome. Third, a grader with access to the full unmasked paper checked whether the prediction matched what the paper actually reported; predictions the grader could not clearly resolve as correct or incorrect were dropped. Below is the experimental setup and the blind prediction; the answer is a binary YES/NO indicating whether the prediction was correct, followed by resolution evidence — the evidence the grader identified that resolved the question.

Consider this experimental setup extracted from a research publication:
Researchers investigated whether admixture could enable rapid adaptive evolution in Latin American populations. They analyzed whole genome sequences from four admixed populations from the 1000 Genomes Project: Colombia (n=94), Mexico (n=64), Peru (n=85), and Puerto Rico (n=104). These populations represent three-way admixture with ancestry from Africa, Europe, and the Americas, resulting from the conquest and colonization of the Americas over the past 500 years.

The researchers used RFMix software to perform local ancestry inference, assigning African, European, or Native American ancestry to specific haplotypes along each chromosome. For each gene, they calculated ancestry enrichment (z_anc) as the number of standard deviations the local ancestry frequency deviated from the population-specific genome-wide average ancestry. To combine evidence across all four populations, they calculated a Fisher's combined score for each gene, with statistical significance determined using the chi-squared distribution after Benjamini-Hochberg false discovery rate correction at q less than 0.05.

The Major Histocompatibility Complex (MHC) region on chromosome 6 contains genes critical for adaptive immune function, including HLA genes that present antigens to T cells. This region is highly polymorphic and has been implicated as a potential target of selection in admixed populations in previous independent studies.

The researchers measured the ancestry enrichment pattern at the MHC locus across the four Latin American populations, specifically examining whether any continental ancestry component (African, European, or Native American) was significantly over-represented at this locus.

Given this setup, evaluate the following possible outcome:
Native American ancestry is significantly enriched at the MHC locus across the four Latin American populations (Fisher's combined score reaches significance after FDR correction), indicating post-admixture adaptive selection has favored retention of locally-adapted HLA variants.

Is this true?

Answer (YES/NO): NO